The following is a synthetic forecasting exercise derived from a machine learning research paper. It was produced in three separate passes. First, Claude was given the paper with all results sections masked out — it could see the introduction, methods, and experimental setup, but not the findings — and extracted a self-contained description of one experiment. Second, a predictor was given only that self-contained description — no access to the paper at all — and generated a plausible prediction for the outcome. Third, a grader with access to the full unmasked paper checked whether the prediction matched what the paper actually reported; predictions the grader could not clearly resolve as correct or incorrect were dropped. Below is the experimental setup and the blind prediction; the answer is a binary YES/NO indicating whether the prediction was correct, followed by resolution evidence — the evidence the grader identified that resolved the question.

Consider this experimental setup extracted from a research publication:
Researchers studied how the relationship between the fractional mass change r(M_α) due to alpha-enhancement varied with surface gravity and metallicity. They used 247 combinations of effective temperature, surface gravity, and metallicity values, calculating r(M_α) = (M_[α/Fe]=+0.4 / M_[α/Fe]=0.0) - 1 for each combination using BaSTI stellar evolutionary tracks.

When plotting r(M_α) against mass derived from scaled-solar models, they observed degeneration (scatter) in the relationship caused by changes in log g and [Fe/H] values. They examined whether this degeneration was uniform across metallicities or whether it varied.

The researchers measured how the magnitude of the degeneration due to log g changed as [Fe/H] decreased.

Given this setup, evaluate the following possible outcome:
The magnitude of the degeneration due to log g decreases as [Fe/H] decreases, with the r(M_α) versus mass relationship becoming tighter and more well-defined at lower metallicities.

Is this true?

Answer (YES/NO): NO